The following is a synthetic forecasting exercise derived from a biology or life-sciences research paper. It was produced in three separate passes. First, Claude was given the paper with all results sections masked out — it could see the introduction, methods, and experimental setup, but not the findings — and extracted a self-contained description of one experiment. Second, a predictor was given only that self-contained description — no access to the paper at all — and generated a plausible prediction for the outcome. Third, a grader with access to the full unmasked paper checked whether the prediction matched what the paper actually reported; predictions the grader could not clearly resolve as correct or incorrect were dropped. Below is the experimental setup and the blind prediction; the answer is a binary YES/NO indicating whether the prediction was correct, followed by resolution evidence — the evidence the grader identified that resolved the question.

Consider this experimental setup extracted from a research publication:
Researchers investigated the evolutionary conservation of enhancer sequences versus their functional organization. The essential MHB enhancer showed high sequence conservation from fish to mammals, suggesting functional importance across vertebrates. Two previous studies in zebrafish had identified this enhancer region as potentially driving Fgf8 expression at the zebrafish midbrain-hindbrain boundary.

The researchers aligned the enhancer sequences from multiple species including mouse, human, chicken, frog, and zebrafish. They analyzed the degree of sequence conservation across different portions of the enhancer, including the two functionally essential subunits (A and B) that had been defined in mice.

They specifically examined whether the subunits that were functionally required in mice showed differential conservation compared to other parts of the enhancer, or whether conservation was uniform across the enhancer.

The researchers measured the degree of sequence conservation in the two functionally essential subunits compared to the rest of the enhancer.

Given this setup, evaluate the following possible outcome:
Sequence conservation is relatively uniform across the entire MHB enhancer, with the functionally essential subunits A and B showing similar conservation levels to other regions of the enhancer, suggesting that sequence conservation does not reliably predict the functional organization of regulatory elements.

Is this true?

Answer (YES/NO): NO